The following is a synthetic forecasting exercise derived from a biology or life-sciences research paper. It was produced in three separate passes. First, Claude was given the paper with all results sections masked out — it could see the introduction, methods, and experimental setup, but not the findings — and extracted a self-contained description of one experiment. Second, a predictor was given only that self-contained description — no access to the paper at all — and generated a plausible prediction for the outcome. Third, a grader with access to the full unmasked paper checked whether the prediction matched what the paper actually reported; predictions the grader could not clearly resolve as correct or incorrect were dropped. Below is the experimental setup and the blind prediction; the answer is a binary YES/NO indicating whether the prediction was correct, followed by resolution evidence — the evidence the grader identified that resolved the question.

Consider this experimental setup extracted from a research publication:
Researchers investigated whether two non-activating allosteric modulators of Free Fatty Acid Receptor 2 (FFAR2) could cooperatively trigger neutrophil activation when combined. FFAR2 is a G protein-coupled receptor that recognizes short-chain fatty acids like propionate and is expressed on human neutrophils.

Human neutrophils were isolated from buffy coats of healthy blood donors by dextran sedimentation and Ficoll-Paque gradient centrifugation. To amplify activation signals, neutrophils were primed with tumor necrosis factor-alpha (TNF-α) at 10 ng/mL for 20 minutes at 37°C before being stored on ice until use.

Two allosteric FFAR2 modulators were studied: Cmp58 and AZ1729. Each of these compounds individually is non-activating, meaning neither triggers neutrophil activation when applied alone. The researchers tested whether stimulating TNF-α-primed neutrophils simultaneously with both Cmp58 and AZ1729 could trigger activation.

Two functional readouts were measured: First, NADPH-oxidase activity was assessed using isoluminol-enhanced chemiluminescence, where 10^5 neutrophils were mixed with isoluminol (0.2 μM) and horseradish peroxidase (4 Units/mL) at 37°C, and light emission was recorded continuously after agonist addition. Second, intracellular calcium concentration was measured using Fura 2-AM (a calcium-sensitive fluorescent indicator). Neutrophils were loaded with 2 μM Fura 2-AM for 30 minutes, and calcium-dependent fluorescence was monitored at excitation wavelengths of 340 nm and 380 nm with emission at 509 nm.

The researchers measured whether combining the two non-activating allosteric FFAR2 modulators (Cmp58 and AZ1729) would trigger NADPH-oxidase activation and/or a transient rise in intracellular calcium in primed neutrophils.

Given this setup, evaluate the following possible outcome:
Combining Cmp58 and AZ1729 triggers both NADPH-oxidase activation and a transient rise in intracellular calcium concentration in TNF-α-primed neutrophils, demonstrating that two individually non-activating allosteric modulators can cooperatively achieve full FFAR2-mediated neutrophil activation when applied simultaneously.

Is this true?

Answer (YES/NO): NO